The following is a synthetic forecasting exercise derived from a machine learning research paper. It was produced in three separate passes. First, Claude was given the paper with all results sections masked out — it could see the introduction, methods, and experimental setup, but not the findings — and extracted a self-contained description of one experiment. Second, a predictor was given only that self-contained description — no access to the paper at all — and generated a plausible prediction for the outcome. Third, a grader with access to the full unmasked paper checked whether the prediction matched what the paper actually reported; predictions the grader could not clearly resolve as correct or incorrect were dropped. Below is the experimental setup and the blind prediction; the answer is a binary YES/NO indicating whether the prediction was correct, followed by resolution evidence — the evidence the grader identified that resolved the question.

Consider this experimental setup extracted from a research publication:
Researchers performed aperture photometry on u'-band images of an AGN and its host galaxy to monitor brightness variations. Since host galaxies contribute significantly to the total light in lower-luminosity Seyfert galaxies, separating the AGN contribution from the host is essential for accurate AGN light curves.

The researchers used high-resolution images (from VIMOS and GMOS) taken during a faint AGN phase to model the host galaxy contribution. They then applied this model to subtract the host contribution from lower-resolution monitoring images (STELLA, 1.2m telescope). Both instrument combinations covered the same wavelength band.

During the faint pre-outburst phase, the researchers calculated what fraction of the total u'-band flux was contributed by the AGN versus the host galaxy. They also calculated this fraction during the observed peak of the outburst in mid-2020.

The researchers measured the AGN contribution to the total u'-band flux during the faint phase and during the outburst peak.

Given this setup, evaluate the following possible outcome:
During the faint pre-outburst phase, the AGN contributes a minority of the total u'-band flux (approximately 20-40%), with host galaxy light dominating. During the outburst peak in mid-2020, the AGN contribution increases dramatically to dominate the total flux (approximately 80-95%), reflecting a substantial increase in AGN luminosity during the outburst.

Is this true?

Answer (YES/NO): NO